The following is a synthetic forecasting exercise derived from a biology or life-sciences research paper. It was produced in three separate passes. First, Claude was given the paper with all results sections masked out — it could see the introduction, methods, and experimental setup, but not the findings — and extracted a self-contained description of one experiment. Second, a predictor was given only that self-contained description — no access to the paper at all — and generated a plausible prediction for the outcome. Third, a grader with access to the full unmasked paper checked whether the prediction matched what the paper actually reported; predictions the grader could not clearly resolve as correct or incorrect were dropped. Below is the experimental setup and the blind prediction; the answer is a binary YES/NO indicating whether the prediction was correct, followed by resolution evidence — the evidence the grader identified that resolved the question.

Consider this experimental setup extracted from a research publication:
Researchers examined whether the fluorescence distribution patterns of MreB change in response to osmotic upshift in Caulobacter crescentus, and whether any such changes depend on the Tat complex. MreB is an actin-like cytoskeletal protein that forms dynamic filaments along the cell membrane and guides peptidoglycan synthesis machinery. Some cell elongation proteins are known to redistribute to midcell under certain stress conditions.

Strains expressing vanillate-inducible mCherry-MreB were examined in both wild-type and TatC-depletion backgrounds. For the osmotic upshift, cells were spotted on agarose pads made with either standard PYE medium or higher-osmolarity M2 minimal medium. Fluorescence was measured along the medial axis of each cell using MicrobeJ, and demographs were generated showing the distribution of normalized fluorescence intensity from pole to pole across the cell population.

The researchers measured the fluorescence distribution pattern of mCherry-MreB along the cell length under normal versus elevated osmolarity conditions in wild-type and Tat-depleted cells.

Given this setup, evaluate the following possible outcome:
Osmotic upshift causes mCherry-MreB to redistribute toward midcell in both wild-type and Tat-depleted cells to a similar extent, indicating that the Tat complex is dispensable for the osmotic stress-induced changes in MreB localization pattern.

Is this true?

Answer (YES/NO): NO